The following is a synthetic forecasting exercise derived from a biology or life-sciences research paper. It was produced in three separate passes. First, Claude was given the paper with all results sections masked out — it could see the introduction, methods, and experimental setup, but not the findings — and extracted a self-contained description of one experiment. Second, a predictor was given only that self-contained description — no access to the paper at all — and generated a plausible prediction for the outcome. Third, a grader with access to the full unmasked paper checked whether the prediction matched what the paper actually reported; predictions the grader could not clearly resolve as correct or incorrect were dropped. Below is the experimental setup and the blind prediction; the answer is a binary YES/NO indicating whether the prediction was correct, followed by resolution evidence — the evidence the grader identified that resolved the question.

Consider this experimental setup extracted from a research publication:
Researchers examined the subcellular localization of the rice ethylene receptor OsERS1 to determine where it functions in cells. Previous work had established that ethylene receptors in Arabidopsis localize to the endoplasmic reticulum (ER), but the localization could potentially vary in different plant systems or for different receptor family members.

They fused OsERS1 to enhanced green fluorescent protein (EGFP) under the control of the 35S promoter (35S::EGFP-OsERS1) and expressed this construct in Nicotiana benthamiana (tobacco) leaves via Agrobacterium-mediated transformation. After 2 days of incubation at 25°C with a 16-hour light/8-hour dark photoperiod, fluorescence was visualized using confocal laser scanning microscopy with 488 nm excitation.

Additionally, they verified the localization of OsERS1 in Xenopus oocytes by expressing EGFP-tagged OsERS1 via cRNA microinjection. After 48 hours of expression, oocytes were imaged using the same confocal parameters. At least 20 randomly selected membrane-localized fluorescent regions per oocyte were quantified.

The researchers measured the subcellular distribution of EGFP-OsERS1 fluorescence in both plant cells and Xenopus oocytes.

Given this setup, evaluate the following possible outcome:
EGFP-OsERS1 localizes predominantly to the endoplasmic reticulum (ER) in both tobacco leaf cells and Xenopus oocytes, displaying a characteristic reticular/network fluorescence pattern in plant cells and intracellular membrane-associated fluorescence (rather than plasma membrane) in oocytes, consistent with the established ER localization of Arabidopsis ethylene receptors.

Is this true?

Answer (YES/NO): NO